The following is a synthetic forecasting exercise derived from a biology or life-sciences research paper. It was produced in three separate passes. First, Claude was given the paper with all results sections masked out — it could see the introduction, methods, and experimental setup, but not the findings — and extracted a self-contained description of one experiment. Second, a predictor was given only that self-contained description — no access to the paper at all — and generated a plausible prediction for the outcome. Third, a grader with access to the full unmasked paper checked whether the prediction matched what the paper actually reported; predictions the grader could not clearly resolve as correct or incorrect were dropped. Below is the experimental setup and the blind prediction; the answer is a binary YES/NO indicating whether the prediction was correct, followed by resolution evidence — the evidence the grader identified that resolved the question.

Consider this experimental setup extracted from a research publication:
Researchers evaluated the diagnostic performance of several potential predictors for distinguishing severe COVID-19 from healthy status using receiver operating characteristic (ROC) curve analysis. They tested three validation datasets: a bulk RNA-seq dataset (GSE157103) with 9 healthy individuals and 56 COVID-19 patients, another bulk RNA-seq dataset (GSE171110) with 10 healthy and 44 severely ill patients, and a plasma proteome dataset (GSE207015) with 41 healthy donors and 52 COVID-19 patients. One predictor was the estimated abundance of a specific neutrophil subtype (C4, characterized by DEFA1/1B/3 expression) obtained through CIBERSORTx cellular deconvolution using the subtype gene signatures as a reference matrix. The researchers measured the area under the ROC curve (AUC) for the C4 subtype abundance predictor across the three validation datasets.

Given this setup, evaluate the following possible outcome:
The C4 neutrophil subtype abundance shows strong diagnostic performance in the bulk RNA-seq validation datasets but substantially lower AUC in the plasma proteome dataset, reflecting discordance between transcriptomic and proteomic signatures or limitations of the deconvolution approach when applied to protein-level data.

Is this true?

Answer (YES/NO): NO